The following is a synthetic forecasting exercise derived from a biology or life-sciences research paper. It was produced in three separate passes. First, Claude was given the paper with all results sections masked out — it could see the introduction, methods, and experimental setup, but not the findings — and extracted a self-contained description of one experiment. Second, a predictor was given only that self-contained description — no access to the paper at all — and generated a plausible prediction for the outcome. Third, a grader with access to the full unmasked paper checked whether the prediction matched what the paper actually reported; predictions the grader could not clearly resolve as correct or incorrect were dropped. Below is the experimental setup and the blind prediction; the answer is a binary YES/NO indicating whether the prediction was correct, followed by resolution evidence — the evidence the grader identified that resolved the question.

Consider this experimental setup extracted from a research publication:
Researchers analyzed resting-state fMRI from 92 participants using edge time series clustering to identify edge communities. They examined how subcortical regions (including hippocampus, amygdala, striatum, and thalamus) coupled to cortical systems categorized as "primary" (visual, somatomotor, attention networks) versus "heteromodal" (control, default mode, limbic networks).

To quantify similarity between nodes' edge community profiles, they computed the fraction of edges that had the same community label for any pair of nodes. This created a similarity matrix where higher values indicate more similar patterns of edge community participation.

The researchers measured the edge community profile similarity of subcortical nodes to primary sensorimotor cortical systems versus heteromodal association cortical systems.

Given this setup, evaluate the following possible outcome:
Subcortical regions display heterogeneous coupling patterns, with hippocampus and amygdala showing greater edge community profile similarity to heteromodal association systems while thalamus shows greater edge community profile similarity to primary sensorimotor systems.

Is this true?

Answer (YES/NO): NO